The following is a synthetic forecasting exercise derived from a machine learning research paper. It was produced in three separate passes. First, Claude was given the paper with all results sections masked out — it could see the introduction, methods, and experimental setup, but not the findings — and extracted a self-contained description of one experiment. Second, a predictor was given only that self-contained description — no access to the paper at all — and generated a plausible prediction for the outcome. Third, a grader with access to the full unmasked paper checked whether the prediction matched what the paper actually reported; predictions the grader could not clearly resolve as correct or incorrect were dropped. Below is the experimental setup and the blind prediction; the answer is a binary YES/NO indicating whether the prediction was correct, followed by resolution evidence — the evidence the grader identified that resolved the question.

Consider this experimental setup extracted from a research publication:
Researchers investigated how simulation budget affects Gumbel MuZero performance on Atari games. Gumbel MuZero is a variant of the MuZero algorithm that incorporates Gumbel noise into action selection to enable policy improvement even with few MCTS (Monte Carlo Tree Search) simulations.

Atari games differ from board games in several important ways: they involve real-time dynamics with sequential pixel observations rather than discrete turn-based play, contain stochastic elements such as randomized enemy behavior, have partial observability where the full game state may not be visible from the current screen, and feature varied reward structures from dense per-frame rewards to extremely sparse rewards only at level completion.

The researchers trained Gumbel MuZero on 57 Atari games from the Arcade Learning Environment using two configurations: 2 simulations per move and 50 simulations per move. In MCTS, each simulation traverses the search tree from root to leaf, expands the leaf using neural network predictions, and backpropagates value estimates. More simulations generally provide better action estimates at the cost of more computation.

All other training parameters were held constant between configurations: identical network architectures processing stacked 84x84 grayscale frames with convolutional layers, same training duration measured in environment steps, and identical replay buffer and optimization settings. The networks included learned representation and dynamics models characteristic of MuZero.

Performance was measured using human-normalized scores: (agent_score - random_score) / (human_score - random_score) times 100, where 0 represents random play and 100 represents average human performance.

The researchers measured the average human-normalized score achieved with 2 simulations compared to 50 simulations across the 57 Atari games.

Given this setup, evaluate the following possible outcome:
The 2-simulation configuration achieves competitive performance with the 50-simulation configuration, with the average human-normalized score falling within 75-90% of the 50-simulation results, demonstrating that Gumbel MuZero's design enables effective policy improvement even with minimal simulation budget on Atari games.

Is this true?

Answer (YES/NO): NO